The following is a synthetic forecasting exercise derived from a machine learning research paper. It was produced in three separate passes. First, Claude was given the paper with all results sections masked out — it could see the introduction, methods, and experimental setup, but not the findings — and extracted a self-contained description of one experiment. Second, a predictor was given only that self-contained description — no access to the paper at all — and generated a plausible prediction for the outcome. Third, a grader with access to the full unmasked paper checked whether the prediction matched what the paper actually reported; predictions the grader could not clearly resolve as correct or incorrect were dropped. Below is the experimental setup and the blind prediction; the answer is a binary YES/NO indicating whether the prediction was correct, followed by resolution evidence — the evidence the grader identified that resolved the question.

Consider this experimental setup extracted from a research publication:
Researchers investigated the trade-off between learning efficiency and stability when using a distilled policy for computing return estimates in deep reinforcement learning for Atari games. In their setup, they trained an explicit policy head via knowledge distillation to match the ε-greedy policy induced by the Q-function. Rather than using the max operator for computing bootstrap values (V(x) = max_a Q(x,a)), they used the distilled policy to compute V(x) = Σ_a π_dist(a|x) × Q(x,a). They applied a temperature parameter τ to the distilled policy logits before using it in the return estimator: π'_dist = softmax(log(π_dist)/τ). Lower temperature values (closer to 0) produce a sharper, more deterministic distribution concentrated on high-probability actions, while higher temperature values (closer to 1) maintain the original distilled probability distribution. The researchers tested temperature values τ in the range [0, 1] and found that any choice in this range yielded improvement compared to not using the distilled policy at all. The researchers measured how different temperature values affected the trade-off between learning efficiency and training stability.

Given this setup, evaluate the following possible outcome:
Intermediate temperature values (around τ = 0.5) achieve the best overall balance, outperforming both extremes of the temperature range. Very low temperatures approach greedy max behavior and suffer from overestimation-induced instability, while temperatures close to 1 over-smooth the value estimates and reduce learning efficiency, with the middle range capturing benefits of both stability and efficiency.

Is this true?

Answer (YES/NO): NO